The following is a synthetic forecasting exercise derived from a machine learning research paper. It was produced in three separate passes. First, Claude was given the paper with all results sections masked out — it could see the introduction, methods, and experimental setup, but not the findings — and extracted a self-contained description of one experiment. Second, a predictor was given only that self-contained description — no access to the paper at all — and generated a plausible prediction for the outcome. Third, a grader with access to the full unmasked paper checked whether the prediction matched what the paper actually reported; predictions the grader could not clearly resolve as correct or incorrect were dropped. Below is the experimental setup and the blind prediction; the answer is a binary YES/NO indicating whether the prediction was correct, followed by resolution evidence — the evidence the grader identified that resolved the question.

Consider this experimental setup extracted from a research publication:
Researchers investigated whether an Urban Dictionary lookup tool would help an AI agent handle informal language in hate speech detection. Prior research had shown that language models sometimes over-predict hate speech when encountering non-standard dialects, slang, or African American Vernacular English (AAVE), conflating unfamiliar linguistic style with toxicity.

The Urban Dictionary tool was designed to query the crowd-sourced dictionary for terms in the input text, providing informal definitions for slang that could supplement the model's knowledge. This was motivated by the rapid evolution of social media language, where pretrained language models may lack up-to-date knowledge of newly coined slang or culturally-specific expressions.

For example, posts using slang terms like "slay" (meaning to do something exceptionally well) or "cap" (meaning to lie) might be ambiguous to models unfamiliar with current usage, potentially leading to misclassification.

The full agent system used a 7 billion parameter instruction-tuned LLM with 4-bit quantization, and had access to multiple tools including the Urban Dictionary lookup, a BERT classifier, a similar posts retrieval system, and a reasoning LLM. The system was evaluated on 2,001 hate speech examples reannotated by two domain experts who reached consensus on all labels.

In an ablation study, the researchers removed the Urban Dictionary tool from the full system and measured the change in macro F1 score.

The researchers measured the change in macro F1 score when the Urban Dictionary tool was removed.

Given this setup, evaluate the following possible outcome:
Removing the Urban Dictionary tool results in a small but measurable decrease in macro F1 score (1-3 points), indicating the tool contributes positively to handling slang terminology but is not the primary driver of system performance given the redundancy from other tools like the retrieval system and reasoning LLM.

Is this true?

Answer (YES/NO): NO